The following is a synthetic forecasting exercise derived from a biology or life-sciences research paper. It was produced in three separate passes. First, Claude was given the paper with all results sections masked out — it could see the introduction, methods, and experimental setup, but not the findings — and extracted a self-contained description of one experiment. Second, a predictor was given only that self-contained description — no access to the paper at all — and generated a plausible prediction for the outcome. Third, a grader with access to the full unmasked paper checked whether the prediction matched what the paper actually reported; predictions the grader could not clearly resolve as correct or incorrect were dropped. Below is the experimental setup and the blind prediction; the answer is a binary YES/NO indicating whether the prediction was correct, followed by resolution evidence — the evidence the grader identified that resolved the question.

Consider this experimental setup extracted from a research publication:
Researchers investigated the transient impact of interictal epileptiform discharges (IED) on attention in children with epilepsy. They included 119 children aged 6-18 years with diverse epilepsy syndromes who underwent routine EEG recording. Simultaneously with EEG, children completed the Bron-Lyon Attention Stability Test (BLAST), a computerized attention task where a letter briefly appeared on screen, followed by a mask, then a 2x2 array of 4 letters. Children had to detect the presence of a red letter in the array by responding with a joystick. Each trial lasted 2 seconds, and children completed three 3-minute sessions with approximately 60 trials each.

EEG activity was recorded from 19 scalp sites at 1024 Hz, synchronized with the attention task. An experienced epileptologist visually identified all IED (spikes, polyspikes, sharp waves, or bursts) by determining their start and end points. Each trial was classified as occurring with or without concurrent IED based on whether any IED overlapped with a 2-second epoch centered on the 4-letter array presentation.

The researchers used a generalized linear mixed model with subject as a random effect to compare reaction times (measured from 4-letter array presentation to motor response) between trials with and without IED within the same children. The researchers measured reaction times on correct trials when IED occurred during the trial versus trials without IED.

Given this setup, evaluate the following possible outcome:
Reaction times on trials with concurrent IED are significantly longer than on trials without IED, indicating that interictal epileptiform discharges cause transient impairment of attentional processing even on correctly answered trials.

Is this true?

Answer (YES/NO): YES